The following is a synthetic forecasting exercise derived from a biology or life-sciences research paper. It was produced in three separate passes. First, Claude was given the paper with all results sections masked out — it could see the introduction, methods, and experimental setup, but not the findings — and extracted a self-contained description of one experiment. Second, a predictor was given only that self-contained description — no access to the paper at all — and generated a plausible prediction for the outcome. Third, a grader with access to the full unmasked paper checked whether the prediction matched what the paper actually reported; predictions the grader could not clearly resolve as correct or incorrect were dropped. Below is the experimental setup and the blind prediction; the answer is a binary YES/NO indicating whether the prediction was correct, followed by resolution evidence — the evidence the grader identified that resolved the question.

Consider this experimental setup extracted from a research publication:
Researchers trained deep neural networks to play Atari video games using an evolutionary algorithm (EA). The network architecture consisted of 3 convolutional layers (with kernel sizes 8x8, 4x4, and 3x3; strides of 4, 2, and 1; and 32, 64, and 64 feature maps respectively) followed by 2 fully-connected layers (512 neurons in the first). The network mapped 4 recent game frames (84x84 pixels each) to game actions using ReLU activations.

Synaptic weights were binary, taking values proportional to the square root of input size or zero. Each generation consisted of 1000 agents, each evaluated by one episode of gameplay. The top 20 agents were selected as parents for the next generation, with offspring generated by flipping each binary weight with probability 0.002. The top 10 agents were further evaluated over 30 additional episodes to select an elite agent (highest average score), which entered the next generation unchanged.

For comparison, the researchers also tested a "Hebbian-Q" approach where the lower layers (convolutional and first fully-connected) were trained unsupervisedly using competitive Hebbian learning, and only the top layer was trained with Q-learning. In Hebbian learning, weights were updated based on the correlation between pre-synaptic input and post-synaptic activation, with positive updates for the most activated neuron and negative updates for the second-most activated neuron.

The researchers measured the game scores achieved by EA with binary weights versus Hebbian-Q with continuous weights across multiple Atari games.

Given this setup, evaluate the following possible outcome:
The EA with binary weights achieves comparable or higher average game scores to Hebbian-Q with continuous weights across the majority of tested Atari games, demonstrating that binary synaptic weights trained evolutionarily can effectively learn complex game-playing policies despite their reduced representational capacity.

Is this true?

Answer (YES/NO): YES